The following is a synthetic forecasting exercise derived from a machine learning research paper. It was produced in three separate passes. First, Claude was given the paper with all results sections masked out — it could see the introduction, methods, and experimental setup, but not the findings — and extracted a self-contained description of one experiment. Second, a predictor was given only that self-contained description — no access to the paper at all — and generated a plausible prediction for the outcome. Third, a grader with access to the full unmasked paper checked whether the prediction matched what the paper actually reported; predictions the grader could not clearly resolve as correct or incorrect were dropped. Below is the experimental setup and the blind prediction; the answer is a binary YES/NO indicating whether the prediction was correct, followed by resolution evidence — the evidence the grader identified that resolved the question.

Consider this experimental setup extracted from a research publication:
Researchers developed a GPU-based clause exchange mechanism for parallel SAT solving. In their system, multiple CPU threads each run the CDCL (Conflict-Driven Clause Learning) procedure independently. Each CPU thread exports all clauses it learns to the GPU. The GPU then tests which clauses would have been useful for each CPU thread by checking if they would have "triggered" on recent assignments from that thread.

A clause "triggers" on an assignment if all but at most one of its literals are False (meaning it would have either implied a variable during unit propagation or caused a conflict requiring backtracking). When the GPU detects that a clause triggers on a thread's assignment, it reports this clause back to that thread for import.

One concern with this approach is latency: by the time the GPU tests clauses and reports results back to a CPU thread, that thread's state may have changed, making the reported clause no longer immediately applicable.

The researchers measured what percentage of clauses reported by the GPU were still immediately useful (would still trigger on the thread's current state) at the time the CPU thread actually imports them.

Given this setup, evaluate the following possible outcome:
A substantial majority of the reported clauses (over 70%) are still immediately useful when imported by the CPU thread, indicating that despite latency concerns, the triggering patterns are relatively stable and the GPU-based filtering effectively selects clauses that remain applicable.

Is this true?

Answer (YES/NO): NO